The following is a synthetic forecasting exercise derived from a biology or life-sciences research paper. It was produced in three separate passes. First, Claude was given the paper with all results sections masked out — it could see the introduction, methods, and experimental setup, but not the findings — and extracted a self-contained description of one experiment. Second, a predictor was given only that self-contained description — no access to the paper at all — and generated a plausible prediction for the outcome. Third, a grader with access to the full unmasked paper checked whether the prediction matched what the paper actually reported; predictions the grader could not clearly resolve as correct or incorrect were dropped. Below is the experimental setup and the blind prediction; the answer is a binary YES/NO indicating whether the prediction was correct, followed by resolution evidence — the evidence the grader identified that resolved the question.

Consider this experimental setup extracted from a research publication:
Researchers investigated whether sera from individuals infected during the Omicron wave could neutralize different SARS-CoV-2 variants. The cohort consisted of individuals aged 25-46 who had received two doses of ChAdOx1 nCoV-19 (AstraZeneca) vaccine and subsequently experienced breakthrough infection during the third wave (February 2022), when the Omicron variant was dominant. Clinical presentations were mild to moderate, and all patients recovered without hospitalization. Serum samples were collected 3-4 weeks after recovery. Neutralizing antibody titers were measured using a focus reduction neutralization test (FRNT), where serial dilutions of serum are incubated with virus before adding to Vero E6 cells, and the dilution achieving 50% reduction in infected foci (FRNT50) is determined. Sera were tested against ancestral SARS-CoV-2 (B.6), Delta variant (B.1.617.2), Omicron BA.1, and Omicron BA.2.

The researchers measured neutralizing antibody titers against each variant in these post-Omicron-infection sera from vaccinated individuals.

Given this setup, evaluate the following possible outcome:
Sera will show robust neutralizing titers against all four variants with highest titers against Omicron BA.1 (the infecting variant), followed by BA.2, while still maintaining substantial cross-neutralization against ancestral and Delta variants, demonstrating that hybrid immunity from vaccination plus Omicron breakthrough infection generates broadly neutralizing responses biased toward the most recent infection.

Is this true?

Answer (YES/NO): NO